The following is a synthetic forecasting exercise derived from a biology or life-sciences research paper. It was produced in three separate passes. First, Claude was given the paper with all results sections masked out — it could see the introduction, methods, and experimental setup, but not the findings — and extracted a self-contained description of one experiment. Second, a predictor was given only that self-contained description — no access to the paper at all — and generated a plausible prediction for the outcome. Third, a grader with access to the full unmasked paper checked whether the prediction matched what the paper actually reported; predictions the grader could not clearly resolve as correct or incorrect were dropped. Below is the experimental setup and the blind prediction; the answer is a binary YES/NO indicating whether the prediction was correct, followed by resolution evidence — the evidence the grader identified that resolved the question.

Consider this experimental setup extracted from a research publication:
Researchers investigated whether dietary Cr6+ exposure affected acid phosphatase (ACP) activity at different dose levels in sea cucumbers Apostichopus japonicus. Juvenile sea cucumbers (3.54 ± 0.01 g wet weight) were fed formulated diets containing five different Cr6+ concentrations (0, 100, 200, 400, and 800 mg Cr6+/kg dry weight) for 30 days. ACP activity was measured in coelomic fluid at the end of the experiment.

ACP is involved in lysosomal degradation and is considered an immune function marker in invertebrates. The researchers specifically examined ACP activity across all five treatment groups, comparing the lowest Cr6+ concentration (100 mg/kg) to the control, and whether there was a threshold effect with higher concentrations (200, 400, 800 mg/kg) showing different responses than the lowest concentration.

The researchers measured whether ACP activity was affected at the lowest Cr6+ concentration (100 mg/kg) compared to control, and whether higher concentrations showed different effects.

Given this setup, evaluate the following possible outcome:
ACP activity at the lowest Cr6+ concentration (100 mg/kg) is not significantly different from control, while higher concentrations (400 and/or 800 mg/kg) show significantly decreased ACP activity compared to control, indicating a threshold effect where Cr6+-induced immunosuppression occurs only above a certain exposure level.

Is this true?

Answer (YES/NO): NO